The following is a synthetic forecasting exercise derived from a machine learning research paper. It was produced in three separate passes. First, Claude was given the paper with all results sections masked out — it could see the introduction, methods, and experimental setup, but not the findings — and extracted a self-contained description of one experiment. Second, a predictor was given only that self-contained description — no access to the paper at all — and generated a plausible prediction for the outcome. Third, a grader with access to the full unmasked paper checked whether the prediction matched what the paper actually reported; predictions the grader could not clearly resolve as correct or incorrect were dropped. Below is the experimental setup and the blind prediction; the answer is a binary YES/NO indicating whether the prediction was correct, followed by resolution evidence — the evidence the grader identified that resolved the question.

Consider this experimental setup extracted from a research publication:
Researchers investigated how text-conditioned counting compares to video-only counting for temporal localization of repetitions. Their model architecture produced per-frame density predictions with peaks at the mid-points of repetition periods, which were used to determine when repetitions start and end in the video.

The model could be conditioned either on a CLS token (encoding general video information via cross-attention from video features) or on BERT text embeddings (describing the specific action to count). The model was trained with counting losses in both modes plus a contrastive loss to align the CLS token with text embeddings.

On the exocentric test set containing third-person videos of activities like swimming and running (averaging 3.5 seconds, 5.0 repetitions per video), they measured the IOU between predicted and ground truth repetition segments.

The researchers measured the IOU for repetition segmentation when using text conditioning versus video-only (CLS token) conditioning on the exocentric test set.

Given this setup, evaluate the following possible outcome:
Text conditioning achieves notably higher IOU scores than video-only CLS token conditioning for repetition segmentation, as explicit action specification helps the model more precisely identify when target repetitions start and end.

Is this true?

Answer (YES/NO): NO